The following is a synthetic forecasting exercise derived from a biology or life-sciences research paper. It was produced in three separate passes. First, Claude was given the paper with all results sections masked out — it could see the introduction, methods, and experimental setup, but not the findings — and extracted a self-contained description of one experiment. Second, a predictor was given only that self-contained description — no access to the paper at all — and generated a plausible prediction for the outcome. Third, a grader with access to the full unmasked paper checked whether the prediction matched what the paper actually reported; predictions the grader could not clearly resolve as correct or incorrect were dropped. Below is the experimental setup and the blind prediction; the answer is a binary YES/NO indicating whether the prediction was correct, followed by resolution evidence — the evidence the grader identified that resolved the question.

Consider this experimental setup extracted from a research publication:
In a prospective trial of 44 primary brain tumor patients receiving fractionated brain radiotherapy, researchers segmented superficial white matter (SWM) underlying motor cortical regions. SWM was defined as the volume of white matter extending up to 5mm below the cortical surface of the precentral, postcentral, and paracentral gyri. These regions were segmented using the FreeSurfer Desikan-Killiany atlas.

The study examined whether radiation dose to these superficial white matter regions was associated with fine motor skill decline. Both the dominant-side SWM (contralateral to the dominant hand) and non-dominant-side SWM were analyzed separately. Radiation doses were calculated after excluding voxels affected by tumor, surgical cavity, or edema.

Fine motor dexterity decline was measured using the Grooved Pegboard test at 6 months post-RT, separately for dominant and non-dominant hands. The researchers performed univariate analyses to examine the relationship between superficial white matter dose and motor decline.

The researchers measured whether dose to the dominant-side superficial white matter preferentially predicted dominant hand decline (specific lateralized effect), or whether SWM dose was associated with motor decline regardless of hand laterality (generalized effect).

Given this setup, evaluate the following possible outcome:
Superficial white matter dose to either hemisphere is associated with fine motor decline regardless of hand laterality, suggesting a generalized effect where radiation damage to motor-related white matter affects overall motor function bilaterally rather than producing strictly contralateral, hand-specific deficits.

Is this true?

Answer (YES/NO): NO